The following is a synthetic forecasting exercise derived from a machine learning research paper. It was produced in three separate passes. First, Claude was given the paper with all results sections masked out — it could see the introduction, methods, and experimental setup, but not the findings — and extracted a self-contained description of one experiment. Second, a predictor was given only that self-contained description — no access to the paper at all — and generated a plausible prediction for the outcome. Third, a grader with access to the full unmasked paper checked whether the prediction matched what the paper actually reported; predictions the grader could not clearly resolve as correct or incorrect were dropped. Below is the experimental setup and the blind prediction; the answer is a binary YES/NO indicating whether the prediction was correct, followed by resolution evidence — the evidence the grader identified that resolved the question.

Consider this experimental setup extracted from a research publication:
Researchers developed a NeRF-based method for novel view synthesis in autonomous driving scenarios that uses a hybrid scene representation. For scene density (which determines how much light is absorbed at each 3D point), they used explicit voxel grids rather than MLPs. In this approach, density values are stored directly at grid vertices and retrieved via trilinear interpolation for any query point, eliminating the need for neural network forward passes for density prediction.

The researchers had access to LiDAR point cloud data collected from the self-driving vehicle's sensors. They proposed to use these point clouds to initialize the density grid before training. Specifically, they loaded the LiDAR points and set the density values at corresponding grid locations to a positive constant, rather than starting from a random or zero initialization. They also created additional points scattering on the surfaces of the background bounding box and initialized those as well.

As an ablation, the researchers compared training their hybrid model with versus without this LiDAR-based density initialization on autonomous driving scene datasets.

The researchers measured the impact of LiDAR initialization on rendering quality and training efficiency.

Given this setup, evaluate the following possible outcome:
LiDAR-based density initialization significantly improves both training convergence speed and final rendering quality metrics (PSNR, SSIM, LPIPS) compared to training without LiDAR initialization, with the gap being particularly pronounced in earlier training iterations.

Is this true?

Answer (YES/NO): NO